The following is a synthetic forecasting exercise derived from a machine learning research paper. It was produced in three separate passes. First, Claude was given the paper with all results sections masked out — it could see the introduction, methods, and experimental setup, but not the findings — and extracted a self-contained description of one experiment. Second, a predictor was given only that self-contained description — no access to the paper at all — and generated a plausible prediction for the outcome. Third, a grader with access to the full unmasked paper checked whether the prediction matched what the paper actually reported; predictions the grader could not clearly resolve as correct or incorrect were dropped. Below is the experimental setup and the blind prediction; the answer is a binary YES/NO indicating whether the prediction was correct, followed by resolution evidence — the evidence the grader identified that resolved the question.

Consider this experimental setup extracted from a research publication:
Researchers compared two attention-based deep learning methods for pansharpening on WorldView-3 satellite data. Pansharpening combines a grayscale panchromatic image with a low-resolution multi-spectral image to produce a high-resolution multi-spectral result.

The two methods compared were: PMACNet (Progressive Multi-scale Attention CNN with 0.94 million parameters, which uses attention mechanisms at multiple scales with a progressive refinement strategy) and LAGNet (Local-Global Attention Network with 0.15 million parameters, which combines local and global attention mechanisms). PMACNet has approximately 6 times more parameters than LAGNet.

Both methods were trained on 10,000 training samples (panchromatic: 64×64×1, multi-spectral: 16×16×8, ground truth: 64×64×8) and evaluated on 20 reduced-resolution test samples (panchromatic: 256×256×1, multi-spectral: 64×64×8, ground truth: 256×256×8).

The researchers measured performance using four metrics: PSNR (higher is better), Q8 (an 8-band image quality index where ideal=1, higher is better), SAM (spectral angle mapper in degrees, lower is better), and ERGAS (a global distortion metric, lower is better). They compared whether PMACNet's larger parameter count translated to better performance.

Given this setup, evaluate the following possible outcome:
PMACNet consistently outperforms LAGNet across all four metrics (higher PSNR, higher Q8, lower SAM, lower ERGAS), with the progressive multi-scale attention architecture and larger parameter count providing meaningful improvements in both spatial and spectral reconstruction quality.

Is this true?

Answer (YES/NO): NO